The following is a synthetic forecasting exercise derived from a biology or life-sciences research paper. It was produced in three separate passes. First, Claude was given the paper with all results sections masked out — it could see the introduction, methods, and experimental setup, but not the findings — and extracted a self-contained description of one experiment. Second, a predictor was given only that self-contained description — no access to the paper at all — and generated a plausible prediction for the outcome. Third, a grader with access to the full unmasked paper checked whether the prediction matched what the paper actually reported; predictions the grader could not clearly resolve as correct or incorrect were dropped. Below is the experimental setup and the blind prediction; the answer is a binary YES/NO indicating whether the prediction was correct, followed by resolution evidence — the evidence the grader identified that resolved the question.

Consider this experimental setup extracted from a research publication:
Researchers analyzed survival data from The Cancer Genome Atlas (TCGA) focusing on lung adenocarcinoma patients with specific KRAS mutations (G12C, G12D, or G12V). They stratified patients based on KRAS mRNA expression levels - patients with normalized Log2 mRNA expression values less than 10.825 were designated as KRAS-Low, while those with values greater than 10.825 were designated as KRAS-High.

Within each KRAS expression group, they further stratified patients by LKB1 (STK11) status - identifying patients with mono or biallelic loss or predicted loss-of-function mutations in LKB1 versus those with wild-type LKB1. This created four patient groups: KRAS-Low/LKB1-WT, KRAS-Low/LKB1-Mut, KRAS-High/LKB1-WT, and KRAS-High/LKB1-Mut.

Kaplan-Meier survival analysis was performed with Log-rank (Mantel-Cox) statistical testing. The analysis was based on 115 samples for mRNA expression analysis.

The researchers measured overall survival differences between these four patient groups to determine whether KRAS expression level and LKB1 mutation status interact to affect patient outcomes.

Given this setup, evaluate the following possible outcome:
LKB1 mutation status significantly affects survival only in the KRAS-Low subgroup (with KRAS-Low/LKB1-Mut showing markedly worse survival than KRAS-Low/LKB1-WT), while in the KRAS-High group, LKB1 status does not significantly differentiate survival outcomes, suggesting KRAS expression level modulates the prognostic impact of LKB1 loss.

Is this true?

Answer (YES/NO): NO